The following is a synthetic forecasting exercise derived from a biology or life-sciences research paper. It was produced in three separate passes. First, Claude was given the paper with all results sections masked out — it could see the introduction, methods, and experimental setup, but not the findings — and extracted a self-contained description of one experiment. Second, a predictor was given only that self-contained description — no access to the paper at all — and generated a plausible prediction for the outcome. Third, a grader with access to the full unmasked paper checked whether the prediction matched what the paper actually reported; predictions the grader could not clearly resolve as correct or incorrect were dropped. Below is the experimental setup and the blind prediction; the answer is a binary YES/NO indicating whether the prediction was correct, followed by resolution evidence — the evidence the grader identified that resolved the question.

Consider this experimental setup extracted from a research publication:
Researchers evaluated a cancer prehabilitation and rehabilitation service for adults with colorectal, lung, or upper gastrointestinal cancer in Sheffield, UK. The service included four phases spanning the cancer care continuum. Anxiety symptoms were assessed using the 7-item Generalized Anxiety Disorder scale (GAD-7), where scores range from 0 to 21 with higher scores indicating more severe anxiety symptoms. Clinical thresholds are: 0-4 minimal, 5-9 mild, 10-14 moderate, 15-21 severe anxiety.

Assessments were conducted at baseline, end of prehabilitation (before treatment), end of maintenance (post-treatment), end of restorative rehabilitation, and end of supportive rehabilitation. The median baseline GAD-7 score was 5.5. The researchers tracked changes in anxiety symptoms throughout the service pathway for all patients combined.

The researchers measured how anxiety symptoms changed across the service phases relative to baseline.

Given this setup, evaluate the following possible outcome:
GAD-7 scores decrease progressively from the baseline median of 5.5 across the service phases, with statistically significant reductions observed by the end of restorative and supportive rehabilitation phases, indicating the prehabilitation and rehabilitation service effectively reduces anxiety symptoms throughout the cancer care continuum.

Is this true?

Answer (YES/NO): YES